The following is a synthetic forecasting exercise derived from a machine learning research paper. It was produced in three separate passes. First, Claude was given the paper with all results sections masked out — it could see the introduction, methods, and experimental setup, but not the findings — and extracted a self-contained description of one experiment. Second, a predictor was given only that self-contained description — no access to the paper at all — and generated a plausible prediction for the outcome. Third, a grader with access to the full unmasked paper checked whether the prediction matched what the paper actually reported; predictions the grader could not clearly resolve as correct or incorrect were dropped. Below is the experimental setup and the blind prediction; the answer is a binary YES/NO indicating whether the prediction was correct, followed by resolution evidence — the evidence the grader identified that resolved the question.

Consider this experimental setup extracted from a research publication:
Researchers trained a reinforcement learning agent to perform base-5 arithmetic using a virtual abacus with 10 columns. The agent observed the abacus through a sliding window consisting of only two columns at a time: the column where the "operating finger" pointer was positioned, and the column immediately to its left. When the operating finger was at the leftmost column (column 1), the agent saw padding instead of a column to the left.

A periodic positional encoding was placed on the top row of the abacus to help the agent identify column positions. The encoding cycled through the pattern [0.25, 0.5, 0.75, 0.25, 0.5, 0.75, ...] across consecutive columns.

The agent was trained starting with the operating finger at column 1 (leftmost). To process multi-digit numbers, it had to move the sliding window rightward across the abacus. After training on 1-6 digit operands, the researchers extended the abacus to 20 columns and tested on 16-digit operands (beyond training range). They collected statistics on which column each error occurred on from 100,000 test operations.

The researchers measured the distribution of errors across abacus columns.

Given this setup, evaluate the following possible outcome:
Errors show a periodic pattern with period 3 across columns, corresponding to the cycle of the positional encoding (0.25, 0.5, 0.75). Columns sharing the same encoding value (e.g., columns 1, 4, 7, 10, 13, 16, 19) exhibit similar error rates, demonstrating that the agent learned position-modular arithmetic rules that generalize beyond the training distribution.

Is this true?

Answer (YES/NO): NO